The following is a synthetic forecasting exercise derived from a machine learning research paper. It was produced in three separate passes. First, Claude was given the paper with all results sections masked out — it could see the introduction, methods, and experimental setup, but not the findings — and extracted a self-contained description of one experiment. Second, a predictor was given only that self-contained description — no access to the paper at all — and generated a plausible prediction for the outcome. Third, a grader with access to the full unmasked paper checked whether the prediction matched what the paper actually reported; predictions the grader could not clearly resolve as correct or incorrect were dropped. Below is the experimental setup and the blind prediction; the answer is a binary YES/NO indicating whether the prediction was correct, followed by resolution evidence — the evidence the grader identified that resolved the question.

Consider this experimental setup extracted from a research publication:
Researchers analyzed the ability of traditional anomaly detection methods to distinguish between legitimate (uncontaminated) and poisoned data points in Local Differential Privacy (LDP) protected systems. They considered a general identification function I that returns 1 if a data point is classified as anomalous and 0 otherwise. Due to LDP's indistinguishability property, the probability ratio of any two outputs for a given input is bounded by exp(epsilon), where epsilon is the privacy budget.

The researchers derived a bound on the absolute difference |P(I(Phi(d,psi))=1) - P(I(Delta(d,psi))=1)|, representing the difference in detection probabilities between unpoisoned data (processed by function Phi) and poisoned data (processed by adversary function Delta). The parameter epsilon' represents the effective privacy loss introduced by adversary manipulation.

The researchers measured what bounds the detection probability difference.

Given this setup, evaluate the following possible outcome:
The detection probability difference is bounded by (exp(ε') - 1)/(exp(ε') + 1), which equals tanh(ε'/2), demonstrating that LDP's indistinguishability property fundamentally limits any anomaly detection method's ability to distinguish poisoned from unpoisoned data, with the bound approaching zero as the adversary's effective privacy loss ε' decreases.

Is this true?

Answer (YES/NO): NO